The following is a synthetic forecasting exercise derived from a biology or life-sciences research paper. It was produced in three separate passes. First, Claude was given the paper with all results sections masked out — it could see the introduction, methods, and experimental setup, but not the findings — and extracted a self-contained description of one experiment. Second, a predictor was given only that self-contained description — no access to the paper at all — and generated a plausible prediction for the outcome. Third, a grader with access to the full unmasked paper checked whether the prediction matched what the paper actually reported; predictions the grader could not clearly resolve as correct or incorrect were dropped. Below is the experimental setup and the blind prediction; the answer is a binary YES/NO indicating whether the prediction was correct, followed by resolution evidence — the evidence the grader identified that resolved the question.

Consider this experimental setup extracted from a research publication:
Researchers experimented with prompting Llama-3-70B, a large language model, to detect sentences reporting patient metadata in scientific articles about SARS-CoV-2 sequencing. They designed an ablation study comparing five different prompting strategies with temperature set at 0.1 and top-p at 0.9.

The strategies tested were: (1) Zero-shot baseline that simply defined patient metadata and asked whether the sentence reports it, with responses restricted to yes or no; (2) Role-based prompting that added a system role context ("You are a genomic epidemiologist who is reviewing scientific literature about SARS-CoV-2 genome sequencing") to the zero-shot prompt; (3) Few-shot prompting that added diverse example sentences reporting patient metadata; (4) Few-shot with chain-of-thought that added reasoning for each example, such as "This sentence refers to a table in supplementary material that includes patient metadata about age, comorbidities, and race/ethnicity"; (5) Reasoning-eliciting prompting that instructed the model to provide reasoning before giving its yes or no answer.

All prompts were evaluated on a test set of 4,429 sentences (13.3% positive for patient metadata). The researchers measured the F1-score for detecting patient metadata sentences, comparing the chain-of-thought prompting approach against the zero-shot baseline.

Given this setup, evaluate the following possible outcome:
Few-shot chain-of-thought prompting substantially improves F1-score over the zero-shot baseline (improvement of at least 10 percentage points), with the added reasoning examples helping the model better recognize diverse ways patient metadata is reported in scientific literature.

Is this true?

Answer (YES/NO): NO